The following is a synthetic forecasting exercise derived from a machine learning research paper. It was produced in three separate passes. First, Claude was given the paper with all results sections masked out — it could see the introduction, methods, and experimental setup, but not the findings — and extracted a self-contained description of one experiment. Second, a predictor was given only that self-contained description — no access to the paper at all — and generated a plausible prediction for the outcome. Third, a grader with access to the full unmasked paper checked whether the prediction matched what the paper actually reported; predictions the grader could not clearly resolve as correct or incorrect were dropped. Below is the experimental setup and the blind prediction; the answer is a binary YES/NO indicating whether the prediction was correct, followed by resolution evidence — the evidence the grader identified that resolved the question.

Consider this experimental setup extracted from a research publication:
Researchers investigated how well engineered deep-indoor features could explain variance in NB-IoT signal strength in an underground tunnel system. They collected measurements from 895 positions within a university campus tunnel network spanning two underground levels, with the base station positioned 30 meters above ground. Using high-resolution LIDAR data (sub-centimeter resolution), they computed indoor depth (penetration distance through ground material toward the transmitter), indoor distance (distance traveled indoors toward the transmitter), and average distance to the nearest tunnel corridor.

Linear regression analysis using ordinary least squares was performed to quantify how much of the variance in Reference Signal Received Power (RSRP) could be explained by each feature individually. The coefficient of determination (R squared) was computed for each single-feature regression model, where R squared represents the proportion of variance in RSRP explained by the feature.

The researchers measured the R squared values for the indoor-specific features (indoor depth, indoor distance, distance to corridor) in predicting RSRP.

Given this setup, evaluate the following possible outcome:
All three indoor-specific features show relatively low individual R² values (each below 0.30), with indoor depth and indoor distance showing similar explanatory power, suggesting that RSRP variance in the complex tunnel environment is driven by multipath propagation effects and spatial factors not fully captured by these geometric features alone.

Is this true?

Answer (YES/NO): YES